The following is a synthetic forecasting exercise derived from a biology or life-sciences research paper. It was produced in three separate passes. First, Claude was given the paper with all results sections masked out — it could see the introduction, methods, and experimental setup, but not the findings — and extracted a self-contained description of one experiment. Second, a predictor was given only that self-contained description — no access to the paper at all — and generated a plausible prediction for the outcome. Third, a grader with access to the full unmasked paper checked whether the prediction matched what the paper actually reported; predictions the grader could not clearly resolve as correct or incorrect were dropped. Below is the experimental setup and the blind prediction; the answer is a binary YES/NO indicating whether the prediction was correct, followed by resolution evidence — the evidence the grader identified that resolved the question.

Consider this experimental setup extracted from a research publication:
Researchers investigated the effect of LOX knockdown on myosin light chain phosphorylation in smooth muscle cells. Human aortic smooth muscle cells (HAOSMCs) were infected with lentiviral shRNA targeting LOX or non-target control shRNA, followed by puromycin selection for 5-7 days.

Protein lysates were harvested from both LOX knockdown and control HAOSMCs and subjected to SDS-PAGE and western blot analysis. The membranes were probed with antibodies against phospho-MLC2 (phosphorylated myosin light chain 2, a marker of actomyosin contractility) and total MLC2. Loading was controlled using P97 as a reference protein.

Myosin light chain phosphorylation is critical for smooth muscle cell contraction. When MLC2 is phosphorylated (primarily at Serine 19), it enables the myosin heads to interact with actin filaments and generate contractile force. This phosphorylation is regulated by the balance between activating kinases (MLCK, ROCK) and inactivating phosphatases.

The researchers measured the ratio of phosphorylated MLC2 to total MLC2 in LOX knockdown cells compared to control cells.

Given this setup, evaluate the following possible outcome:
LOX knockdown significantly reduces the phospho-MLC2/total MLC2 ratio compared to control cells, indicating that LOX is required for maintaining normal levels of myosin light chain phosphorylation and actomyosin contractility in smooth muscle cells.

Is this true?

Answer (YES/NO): NO